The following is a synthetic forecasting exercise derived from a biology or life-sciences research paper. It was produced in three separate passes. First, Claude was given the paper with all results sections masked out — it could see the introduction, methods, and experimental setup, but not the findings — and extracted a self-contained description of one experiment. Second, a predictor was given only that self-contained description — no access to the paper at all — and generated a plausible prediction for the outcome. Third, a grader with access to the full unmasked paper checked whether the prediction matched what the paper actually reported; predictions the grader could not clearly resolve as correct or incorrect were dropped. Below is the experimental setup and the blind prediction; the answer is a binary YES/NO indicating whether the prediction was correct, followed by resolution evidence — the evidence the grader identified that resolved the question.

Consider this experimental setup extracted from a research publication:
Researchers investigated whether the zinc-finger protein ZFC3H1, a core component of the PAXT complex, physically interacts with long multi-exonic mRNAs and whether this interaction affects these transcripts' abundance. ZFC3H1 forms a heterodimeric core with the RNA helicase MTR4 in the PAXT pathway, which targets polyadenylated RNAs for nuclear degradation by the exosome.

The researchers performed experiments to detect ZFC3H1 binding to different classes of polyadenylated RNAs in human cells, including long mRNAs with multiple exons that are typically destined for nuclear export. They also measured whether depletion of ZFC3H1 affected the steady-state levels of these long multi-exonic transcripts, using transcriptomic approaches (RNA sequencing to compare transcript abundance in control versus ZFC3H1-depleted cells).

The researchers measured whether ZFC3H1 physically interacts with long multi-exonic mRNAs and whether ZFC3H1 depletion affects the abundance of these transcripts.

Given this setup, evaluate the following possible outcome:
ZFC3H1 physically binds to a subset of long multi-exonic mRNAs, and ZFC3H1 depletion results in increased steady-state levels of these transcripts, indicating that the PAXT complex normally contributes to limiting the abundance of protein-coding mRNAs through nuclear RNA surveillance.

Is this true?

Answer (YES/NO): NO